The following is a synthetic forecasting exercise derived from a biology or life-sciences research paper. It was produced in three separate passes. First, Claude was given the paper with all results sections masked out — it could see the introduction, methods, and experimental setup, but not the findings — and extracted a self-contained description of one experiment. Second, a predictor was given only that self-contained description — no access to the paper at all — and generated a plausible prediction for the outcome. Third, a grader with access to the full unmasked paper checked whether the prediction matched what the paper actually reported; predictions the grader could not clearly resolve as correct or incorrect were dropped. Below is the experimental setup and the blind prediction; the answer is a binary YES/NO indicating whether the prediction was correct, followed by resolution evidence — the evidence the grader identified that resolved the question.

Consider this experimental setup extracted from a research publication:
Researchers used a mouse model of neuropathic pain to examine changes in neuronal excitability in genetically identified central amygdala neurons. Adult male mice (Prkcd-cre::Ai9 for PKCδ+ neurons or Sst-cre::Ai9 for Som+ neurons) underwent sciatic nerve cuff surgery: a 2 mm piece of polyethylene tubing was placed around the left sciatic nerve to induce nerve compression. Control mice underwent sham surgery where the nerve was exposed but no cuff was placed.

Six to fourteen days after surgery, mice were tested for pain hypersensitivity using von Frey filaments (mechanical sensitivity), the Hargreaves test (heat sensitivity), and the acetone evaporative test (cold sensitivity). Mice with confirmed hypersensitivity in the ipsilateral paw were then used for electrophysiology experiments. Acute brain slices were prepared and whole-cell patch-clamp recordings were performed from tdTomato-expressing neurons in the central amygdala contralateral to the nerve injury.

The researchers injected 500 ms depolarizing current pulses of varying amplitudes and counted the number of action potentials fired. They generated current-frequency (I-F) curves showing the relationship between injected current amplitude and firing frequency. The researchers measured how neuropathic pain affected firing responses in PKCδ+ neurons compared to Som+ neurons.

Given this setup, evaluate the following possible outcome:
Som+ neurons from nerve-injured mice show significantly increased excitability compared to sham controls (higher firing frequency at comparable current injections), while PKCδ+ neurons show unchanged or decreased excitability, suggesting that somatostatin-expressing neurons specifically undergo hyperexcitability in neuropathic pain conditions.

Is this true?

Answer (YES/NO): NO